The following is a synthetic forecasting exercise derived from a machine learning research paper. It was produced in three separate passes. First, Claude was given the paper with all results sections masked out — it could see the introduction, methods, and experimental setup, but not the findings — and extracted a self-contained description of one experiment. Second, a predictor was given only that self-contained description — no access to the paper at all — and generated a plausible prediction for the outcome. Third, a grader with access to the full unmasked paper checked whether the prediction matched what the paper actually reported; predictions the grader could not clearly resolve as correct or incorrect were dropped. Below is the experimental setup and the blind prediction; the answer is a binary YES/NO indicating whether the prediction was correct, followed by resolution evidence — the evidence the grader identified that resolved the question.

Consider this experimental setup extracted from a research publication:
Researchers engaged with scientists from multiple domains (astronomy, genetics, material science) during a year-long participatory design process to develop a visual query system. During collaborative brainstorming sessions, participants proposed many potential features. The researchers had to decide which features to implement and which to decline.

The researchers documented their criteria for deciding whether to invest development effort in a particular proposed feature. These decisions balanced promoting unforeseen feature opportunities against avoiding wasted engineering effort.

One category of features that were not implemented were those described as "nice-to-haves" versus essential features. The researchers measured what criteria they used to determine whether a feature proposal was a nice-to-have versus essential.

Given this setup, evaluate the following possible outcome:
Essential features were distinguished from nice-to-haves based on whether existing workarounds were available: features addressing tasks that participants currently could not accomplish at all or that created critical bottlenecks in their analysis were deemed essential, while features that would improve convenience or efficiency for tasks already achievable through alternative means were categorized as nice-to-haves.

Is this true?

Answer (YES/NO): NO